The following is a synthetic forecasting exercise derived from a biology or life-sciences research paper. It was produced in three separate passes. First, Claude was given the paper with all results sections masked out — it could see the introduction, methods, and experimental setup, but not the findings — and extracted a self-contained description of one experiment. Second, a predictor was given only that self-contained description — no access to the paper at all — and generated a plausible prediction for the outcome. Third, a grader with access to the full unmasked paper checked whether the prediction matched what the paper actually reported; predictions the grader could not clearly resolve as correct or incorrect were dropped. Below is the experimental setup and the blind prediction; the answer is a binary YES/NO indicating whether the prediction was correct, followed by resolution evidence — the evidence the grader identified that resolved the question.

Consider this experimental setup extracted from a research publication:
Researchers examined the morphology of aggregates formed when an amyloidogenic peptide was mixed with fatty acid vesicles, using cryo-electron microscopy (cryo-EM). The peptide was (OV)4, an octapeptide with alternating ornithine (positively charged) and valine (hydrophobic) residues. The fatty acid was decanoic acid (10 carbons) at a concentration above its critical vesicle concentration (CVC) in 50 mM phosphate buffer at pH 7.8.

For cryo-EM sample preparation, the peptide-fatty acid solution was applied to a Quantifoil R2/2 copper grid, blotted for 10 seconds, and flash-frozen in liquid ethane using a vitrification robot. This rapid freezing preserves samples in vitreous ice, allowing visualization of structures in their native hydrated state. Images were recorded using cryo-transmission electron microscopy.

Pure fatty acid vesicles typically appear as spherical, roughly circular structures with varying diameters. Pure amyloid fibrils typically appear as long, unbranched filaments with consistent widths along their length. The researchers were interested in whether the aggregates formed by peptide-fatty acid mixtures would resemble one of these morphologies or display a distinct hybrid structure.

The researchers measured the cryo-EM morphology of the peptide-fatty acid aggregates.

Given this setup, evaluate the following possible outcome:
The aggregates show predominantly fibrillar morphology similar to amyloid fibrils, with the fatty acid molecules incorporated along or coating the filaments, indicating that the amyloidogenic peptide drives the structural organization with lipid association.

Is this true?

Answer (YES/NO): NO